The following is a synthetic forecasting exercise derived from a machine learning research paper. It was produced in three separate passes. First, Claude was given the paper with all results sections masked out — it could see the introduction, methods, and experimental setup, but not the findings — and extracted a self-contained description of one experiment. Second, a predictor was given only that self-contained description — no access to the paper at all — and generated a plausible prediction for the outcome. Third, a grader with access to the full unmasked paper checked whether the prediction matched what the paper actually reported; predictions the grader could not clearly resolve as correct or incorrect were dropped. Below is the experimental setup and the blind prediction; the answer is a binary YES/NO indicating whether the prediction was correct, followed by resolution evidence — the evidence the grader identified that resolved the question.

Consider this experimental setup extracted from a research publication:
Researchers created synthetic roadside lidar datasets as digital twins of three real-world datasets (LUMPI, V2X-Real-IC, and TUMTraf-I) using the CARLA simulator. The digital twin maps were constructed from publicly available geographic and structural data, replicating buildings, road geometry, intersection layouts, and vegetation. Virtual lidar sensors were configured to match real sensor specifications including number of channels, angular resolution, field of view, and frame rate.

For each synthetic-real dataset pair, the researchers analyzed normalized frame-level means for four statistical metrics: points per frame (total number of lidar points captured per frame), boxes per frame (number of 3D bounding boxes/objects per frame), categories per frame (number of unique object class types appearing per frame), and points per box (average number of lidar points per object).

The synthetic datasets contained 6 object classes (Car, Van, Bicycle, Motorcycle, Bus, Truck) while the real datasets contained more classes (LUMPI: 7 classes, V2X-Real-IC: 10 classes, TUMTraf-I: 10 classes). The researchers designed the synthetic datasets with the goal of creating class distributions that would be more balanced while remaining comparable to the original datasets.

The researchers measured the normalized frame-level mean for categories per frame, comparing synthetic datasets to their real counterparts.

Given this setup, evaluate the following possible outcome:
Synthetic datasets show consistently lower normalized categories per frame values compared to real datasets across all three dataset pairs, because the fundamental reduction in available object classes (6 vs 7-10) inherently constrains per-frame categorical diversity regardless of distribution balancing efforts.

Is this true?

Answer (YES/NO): NO